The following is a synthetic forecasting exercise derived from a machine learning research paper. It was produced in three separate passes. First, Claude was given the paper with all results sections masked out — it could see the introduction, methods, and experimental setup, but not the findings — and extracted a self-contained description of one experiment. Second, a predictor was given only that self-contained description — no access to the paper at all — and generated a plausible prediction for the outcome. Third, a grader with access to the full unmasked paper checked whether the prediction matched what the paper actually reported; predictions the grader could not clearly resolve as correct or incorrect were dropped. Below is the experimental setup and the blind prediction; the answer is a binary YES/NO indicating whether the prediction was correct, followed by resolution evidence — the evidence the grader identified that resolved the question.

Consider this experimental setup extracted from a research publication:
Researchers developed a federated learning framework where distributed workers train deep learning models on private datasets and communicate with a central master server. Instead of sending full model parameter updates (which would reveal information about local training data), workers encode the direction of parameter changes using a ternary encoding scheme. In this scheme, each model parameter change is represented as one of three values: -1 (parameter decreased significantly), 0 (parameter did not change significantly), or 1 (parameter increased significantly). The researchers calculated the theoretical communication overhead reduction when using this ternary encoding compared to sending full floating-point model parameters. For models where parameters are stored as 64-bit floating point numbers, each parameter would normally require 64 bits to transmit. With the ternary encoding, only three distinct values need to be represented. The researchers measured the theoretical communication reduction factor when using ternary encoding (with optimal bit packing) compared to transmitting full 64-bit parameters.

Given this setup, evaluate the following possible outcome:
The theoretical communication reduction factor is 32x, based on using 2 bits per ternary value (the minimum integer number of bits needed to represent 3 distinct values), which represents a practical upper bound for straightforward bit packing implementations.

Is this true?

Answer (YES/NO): YES